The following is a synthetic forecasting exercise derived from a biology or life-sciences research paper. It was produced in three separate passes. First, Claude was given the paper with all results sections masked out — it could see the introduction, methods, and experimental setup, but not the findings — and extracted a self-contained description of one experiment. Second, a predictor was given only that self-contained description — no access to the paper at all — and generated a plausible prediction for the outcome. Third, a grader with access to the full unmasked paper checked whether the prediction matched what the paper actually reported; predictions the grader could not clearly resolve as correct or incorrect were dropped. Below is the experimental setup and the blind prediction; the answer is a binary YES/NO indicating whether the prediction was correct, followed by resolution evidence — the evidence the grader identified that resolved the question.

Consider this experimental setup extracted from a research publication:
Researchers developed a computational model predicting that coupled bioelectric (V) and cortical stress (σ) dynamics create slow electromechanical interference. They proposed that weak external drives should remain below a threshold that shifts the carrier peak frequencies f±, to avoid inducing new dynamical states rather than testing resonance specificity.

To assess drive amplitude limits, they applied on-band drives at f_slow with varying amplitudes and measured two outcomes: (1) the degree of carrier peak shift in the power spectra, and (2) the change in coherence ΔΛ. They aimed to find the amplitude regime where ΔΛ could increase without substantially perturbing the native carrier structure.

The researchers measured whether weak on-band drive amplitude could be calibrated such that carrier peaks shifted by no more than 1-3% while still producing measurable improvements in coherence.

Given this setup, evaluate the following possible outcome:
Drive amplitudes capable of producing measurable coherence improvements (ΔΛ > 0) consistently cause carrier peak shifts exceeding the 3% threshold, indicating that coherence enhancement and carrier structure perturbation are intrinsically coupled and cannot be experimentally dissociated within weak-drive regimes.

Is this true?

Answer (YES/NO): NO